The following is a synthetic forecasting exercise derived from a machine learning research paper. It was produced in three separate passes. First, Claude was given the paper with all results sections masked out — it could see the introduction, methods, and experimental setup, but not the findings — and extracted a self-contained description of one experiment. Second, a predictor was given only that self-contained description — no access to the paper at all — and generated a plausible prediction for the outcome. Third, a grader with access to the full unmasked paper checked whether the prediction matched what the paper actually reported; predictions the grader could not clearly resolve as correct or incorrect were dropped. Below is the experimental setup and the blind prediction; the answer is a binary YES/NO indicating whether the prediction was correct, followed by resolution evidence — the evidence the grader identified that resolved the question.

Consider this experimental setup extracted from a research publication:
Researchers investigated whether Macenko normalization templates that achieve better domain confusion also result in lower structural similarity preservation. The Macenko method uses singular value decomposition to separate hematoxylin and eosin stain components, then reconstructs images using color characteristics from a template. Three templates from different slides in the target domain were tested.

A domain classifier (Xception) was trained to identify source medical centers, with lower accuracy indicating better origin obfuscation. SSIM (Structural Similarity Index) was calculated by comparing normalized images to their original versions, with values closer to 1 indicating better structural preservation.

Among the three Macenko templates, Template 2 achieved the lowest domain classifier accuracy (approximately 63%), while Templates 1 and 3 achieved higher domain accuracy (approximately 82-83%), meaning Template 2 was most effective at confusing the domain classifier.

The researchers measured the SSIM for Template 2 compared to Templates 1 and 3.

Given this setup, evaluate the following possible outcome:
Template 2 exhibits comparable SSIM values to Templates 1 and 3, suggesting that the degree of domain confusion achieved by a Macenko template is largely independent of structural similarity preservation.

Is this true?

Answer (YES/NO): NO